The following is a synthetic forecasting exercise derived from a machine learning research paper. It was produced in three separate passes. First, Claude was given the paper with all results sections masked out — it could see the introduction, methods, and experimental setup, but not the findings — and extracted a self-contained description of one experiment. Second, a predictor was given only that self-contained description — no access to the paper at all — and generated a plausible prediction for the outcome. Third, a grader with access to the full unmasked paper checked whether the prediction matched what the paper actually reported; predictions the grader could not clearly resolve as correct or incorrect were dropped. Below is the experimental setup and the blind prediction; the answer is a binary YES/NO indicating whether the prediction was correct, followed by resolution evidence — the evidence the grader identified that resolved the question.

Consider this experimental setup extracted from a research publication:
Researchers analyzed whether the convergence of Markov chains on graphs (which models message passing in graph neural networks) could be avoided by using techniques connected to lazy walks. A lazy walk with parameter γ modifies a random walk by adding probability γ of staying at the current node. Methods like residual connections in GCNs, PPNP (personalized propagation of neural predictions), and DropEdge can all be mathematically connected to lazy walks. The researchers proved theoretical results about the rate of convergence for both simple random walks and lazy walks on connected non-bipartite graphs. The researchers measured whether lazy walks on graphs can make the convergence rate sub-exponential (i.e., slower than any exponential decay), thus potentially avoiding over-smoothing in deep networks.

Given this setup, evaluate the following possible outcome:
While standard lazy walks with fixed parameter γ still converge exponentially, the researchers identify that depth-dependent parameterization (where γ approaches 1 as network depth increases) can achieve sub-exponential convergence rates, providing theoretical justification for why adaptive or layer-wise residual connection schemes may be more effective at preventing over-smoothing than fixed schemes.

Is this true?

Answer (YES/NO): NO